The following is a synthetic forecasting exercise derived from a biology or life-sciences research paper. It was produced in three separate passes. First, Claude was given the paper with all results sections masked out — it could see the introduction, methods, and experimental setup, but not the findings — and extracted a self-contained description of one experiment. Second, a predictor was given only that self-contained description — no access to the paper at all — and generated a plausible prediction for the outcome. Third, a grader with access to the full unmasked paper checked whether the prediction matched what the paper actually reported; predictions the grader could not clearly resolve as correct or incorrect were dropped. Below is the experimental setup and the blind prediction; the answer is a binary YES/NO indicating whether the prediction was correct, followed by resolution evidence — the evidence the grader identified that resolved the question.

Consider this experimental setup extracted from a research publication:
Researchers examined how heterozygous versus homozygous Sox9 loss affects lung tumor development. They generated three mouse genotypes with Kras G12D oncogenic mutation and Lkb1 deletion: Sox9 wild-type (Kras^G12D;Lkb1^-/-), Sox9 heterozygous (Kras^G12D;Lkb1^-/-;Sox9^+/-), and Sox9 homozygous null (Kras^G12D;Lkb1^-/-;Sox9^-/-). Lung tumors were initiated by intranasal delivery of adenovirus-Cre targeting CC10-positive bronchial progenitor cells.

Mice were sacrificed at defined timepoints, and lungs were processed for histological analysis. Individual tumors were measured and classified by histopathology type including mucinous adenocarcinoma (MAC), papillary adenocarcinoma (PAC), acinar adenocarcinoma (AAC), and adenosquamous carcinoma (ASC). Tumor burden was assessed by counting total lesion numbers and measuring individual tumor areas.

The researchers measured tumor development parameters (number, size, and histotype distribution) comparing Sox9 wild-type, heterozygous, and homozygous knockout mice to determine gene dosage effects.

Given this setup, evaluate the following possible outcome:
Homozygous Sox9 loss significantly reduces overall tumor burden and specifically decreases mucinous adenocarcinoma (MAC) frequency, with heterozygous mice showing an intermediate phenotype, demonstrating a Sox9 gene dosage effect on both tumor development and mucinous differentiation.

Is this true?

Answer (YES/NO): NO